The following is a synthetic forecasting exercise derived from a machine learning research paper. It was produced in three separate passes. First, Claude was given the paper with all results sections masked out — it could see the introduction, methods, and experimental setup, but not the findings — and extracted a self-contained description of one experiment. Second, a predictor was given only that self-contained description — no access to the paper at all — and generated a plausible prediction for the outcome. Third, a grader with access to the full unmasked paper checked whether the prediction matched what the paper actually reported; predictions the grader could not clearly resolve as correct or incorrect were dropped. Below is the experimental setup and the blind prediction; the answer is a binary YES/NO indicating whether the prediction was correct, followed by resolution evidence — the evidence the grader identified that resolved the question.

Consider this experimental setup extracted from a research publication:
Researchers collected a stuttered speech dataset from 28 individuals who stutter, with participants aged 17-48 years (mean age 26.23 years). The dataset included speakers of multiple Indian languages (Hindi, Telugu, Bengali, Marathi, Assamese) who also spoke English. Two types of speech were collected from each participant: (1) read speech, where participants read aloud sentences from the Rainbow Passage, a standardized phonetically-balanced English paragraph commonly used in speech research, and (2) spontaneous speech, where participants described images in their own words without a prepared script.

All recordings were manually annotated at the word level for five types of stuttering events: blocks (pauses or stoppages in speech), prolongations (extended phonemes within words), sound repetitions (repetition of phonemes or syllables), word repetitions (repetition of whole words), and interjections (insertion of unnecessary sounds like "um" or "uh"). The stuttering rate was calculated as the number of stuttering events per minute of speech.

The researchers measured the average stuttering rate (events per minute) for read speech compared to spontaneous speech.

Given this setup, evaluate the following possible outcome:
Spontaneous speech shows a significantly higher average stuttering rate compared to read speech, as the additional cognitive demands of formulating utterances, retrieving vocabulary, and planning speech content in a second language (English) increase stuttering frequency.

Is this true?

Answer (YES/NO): NO